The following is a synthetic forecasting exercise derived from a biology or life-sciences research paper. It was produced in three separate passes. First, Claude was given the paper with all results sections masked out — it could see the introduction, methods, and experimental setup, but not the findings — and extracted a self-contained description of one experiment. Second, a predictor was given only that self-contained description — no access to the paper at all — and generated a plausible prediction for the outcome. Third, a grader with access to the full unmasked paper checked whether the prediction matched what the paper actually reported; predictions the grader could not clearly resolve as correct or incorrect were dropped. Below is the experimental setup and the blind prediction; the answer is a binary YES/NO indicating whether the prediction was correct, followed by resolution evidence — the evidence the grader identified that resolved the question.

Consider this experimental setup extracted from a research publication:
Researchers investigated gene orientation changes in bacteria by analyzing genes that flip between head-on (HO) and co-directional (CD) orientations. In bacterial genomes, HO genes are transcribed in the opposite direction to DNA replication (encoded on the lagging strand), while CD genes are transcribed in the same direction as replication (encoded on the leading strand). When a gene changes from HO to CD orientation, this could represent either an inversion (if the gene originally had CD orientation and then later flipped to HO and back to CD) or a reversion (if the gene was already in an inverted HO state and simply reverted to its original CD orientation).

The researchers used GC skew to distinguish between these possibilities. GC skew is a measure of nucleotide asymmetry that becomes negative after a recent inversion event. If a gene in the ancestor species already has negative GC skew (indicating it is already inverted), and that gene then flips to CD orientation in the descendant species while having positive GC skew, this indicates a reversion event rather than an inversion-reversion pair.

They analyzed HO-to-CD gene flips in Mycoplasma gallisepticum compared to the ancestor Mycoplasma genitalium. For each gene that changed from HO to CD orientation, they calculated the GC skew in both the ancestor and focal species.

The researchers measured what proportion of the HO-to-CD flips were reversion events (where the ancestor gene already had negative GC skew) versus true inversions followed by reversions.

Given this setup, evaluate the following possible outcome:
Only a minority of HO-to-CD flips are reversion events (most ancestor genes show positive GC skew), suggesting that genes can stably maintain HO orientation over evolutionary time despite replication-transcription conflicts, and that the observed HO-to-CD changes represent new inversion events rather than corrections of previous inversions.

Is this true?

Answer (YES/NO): NO